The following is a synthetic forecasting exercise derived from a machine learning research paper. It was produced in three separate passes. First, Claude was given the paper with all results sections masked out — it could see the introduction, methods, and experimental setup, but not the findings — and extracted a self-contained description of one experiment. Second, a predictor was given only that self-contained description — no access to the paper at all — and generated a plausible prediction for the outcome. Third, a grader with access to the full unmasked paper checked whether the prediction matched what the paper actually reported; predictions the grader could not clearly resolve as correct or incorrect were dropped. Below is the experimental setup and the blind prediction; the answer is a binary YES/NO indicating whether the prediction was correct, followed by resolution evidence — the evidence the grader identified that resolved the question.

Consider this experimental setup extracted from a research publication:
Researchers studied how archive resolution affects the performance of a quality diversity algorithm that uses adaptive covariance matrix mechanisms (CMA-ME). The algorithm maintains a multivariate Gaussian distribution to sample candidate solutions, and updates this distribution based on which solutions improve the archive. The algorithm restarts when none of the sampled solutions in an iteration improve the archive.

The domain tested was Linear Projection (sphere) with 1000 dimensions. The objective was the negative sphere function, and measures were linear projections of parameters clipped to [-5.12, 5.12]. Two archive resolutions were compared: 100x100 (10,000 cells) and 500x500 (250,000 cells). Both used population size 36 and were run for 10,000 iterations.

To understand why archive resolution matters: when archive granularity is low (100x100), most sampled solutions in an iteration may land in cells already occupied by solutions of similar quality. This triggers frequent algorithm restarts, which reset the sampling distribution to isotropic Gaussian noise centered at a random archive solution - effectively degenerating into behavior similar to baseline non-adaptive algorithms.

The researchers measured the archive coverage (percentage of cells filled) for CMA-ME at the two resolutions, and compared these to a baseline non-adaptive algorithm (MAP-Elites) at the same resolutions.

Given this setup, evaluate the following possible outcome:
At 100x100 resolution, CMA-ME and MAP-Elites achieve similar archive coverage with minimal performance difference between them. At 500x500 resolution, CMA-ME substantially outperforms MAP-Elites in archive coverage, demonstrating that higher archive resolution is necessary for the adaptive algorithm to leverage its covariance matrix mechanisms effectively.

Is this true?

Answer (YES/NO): YES